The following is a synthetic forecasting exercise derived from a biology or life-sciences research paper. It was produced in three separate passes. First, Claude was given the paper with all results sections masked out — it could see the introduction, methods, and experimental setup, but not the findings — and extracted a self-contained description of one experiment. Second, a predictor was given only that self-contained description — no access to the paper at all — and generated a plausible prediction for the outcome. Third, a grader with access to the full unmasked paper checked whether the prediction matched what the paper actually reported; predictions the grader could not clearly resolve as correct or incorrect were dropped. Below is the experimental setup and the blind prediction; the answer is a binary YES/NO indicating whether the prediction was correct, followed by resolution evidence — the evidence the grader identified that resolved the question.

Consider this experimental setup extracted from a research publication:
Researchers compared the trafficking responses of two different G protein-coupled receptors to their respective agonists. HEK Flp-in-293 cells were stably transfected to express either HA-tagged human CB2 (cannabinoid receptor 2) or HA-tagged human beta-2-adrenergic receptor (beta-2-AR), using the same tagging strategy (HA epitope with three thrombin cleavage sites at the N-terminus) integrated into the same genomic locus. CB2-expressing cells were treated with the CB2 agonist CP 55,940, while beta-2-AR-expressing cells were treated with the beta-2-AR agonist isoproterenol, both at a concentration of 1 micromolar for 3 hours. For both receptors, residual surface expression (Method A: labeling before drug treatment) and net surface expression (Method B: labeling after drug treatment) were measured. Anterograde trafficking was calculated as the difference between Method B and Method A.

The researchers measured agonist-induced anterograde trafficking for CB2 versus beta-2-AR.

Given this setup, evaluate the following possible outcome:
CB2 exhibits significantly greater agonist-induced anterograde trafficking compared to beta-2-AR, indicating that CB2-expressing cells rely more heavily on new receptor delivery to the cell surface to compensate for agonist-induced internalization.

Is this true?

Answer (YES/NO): YES